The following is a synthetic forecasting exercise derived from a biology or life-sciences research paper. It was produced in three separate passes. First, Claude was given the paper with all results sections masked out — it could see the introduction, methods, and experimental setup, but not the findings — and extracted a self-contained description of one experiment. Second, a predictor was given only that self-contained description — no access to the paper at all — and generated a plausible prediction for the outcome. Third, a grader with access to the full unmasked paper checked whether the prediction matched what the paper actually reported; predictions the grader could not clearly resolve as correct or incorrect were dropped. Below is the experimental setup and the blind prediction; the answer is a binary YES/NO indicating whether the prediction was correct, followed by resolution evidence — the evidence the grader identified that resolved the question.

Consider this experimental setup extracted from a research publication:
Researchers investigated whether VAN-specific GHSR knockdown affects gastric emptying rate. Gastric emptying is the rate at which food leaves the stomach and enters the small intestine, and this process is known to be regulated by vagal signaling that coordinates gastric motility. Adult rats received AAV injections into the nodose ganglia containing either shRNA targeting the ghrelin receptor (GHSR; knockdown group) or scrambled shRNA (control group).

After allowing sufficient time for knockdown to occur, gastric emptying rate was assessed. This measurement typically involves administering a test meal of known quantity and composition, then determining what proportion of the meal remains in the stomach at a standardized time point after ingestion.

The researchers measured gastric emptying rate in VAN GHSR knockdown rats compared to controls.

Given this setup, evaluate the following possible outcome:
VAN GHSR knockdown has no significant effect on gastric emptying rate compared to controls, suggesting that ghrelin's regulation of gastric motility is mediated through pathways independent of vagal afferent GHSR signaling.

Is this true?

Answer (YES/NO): NO